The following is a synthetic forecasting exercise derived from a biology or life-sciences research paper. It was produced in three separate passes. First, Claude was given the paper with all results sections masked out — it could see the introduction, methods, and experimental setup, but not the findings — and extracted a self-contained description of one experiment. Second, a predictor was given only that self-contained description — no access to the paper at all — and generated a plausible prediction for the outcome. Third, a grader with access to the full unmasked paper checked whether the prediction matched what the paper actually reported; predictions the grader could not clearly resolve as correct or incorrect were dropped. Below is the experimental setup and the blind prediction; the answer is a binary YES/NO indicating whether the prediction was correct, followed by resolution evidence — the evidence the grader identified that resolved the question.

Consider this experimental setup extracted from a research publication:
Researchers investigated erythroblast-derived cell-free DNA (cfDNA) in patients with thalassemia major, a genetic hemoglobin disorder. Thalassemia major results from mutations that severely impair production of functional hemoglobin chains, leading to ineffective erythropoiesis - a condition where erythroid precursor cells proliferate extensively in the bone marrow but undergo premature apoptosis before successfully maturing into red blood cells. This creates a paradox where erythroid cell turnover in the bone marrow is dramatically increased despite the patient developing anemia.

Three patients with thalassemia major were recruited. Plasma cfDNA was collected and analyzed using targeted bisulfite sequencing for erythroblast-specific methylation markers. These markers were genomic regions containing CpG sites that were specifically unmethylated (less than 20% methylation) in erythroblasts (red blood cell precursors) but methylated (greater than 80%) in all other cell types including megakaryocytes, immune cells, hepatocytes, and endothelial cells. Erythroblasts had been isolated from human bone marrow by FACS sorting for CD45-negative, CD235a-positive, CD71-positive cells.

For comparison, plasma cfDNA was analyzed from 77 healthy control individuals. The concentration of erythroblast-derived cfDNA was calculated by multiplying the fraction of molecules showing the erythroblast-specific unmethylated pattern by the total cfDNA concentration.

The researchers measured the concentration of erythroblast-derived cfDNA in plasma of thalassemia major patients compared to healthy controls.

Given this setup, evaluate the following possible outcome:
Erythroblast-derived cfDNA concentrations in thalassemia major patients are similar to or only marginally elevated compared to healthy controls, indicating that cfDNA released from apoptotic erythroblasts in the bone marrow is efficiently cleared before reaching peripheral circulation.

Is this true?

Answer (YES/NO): NO